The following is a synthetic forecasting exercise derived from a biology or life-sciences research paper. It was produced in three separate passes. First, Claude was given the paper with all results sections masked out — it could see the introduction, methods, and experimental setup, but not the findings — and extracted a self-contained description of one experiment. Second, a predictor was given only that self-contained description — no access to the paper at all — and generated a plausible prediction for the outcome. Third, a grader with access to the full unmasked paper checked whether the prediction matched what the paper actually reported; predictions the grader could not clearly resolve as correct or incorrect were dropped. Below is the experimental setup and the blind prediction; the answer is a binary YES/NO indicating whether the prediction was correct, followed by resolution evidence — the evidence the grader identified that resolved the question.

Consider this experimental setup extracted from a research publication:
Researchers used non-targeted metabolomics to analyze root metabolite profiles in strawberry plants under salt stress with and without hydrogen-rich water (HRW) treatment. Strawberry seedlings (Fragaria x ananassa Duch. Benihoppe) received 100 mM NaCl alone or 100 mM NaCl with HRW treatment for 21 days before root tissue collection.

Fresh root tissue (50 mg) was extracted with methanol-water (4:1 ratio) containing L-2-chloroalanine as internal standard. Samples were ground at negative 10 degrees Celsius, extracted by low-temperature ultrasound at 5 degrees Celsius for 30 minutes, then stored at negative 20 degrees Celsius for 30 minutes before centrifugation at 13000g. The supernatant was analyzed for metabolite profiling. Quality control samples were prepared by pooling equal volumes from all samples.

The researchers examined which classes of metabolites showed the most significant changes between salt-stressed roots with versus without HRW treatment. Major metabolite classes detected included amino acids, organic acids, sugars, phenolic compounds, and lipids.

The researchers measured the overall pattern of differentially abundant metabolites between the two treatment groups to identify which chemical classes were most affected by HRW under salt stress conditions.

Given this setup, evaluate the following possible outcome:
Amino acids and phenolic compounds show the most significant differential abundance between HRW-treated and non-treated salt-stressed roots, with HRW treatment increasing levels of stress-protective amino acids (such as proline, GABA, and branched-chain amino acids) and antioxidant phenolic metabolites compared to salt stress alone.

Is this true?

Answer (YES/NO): NO